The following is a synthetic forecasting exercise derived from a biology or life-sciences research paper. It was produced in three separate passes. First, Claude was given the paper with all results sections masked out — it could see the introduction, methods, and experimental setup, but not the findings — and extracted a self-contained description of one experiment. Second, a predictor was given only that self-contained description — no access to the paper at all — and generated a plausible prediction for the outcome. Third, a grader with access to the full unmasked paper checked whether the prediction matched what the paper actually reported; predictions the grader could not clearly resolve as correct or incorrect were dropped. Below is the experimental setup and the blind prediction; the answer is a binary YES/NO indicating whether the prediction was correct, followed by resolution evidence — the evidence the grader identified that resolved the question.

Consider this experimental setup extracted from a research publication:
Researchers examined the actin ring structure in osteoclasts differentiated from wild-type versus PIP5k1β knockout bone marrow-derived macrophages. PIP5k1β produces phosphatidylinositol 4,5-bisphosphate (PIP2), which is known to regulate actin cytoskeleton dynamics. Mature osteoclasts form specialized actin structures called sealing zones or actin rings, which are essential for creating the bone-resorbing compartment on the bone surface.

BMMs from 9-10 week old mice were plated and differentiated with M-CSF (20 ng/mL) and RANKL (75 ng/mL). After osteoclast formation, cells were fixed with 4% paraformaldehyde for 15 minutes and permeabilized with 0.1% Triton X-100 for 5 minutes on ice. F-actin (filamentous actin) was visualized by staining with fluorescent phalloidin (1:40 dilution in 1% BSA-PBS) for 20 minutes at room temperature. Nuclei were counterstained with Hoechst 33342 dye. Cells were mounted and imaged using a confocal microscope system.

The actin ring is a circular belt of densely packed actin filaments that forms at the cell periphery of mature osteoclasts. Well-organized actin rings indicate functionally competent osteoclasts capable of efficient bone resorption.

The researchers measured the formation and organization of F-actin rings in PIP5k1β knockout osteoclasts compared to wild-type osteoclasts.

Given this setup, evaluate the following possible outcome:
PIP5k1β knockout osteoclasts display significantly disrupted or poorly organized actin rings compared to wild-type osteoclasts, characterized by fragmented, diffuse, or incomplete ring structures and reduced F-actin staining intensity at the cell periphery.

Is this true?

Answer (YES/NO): NO